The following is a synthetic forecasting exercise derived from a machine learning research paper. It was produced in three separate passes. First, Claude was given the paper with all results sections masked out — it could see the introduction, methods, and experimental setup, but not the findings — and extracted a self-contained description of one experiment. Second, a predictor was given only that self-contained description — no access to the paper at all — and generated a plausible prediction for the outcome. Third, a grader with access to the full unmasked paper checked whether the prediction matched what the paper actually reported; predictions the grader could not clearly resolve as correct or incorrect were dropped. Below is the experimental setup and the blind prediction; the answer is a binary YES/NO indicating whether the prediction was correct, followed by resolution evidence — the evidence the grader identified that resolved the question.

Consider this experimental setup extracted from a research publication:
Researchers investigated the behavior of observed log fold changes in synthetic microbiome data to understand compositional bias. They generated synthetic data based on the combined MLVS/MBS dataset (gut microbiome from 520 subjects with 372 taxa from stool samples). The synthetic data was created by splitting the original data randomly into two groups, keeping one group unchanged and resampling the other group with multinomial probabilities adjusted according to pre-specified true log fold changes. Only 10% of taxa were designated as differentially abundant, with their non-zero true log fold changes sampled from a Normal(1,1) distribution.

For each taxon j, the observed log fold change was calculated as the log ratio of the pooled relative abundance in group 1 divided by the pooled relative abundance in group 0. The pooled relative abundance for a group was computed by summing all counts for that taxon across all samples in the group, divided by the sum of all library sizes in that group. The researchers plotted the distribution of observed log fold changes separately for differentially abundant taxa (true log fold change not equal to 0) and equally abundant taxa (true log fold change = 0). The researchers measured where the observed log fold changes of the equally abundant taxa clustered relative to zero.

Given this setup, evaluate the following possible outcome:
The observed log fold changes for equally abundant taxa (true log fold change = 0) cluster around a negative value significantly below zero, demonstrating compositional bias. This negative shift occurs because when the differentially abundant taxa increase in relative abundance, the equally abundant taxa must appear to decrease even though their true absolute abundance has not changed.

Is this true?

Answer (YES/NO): YES